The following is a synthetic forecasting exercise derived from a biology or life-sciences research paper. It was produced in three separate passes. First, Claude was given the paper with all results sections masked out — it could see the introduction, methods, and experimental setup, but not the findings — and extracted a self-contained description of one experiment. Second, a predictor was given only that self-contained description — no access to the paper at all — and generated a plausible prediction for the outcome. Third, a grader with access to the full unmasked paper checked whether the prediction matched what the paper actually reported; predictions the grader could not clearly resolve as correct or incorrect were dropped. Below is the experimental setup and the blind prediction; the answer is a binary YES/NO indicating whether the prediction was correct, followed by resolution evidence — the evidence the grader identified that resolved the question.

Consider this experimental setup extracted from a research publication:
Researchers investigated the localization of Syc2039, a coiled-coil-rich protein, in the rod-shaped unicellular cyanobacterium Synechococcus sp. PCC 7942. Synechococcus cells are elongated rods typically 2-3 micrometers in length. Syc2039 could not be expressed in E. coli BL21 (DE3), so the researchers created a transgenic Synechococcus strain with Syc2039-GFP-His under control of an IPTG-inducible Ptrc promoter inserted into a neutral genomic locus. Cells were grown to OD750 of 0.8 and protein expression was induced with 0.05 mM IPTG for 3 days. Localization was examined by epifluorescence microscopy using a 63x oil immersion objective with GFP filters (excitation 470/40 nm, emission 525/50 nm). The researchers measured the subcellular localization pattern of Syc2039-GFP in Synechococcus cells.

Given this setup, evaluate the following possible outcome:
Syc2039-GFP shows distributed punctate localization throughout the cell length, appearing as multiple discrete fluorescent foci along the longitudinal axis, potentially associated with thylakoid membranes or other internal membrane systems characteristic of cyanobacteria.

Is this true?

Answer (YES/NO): NO